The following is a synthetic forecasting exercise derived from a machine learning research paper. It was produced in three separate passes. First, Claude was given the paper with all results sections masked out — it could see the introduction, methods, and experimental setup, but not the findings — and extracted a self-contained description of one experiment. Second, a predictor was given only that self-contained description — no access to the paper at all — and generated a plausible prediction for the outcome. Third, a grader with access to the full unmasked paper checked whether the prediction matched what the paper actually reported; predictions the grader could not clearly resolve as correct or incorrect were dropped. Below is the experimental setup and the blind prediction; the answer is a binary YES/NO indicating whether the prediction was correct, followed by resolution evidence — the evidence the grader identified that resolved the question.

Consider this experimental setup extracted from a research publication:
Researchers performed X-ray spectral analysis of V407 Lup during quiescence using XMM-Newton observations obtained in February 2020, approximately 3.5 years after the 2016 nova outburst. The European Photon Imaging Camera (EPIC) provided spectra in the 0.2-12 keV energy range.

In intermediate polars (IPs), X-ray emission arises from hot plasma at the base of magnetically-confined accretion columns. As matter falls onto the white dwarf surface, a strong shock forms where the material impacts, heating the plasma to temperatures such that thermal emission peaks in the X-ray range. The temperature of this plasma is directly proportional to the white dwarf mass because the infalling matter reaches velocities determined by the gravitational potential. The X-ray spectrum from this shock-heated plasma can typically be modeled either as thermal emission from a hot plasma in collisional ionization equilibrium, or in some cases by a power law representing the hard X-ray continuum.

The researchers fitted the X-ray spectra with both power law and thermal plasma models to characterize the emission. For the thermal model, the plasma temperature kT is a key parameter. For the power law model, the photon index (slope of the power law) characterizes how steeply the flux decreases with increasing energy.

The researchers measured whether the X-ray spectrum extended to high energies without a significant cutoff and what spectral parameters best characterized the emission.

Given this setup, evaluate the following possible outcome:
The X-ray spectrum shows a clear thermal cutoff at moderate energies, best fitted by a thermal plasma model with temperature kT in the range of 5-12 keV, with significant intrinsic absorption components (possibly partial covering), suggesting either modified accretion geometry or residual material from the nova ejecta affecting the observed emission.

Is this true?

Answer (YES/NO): NO